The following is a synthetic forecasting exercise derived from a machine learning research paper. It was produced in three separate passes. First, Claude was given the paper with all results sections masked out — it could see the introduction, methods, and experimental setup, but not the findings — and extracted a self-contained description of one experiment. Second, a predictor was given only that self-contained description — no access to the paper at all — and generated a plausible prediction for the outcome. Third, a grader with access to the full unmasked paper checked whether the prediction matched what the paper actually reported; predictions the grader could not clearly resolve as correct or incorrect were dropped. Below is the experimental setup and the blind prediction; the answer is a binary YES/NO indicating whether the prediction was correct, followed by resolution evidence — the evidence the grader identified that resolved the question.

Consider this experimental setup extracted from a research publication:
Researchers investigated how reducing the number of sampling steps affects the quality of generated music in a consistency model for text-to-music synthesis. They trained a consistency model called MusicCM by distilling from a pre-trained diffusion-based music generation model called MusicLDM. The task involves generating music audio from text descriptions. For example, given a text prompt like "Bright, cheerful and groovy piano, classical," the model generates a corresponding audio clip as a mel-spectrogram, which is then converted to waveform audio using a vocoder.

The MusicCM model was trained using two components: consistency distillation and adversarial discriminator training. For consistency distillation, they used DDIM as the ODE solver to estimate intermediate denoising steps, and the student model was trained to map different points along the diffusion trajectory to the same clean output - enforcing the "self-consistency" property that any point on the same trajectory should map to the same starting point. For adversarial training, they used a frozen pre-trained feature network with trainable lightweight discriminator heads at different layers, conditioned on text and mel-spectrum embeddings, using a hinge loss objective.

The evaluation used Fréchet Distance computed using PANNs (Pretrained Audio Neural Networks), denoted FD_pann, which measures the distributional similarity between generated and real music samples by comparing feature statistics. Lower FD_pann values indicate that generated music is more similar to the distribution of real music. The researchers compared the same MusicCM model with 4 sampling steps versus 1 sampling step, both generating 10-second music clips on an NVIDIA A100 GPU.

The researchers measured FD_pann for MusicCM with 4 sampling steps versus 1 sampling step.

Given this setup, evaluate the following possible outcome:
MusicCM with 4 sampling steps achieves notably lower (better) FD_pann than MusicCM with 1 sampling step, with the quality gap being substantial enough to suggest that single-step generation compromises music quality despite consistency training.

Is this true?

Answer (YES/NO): YES